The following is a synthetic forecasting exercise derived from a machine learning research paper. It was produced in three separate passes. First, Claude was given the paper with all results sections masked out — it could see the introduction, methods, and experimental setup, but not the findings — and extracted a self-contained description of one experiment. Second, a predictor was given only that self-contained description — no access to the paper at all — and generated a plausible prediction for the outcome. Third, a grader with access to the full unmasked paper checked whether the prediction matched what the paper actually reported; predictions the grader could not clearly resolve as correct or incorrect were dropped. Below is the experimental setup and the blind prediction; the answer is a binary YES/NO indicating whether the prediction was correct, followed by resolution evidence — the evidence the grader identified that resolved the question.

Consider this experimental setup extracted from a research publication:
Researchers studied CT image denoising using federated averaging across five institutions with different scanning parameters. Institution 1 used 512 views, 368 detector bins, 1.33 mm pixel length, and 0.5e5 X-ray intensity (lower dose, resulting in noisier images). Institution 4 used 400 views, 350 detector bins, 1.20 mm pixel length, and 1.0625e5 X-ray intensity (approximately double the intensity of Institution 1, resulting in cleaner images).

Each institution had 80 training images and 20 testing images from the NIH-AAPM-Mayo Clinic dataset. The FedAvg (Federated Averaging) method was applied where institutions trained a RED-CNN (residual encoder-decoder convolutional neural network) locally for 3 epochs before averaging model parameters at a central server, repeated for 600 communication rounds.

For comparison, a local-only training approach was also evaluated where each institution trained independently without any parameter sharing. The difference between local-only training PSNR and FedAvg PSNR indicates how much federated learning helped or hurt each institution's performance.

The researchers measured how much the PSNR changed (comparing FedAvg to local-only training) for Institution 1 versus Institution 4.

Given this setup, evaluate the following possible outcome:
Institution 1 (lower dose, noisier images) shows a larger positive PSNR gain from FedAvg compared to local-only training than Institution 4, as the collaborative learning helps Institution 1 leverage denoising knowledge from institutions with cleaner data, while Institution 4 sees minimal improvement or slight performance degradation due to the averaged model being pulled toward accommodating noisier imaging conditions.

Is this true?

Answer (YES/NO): NO